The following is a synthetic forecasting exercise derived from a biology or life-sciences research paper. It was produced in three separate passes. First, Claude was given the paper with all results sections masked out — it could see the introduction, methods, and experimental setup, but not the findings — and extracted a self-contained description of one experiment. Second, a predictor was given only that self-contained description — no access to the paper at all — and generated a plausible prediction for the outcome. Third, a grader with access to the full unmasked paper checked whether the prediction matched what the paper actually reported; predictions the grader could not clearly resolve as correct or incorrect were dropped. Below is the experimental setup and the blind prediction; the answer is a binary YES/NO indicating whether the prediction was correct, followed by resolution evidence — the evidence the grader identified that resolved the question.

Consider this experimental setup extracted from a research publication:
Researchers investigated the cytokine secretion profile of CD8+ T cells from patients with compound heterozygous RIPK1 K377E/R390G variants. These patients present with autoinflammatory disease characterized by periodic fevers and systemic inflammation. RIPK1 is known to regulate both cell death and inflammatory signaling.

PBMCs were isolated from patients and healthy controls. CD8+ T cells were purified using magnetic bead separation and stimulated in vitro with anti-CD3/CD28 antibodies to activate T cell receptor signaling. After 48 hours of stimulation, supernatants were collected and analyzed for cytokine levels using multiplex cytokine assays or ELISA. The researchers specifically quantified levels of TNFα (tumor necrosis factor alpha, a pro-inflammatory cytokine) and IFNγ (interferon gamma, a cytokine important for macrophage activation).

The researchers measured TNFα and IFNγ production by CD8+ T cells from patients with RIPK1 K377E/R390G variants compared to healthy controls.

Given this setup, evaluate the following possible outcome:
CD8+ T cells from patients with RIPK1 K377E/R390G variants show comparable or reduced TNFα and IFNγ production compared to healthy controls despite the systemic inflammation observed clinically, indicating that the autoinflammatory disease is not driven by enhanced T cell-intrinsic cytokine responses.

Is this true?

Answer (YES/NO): NO